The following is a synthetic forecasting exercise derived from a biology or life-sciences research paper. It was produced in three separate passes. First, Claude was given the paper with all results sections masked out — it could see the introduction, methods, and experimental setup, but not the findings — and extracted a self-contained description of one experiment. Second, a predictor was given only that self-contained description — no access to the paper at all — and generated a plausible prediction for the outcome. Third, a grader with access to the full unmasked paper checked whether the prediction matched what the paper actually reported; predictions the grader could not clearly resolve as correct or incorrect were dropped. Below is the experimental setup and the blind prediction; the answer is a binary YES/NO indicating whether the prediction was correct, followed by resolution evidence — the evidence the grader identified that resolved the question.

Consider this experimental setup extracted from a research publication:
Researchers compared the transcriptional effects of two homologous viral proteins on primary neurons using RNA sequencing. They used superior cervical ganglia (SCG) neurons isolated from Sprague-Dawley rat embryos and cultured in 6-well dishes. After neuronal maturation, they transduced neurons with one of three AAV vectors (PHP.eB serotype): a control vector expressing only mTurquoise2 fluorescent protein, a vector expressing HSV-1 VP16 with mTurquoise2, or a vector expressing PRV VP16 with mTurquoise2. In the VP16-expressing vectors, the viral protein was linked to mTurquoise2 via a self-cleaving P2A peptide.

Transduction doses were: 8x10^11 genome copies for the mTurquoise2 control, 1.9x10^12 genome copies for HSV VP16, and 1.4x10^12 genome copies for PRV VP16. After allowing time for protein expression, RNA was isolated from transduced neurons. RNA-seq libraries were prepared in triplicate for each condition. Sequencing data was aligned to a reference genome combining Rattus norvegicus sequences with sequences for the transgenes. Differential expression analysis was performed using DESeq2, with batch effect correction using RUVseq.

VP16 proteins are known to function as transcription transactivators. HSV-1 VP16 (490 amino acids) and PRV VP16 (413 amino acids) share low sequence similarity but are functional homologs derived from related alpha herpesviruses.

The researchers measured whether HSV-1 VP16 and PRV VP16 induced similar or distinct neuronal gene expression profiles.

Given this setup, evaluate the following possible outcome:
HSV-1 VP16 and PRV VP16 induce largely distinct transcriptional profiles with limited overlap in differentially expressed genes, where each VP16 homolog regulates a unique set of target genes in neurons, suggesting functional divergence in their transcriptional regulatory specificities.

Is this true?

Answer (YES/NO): YES